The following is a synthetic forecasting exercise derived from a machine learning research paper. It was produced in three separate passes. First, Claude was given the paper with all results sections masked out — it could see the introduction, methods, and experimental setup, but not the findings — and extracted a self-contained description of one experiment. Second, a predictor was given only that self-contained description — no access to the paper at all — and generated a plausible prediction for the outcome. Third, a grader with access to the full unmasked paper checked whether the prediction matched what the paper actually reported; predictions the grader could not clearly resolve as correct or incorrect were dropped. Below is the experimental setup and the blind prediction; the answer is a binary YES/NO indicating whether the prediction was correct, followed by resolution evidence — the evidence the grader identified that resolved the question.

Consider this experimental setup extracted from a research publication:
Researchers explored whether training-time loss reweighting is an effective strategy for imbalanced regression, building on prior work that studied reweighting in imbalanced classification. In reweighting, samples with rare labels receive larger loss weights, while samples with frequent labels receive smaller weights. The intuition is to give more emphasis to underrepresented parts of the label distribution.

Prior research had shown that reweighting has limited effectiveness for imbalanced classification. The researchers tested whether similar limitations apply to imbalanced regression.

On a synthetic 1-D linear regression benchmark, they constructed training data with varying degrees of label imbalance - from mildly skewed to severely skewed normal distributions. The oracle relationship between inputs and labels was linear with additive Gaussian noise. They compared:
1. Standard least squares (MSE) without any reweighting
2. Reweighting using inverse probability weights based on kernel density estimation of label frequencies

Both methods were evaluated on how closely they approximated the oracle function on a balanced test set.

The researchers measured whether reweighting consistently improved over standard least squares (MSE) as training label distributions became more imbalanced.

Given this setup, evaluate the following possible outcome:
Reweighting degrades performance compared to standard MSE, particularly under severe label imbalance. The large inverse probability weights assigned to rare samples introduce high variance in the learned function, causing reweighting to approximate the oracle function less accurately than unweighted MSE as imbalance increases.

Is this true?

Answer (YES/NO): NO